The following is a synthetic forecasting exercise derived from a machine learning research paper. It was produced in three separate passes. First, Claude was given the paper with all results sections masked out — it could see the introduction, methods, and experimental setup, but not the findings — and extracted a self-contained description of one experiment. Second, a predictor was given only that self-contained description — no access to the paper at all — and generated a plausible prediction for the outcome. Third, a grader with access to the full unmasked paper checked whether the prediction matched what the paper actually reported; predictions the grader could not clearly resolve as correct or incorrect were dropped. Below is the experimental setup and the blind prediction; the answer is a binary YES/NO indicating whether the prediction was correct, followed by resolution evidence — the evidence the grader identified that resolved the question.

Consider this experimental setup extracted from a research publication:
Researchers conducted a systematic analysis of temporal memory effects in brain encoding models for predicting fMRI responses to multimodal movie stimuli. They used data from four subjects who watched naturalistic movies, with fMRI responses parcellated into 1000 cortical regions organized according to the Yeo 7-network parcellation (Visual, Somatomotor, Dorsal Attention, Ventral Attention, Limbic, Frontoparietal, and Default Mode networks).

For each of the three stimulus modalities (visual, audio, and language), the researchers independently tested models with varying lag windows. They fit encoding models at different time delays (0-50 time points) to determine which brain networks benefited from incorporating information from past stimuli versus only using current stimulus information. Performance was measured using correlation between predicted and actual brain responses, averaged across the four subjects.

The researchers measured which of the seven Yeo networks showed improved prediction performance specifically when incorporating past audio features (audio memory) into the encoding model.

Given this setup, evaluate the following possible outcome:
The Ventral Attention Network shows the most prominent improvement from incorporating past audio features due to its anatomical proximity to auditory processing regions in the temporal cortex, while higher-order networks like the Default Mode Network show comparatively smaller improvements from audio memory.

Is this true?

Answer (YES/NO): NO